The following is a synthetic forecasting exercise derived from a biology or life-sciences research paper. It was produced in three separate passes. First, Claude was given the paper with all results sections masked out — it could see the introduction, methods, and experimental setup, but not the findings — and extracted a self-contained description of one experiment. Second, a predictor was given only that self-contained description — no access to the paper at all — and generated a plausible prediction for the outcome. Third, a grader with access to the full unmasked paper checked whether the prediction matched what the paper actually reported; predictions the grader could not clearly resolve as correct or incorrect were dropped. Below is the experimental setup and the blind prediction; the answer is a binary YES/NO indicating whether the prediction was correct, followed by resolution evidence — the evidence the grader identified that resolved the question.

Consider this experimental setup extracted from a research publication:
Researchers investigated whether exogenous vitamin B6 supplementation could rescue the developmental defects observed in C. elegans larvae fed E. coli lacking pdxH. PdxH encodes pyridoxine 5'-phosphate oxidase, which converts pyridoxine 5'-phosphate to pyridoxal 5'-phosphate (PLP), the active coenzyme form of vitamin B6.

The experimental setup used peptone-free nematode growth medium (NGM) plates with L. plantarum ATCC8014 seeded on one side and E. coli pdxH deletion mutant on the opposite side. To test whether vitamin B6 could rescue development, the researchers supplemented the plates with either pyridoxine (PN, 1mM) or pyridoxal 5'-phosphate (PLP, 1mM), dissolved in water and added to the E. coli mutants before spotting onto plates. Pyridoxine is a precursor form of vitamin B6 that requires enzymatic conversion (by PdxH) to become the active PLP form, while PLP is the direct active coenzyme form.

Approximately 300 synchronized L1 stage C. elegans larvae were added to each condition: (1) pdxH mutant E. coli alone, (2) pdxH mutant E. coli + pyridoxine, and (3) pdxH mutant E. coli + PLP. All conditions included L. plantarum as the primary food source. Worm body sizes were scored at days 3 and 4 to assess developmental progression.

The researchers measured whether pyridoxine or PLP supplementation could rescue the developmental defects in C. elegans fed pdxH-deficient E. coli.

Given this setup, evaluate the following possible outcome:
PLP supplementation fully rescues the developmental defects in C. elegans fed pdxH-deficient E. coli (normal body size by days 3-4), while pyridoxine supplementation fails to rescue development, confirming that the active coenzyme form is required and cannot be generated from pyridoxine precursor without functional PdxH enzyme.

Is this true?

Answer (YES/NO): YES